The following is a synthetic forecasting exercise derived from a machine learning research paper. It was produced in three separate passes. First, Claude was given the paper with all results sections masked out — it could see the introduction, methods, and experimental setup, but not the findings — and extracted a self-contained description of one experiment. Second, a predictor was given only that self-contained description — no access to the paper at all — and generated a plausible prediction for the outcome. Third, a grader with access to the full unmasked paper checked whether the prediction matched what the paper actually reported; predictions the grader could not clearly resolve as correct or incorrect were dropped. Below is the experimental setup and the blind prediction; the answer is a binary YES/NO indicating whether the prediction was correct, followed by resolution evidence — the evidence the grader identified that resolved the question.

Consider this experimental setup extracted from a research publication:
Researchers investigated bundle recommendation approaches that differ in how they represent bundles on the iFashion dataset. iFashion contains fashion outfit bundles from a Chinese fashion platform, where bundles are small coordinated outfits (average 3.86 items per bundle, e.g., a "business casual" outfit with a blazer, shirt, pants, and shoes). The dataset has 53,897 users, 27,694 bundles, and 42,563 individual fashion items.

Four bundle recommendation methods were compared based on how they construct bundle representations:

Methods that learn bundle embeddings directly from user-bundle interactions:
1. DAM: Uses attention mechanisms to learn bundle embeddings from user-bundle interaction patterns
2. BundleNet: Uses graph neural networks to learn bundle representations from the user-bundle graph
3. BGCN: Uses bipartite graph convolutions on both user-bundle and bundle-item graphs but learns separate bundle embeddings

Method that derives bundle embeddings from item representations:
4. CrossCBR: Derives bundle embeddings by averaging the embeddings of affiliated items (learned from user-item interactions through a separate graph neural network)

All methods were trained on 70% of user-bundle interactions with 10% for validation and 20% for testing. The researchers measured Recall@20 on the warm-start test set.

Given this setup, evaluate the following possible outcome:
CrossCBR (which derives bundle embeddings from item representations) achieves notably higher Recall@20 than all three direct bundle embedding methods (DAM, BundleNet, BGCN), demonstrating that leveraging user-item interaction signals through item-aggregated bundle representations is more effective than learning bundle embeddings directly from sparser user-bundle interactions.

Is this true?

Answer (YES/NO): YES